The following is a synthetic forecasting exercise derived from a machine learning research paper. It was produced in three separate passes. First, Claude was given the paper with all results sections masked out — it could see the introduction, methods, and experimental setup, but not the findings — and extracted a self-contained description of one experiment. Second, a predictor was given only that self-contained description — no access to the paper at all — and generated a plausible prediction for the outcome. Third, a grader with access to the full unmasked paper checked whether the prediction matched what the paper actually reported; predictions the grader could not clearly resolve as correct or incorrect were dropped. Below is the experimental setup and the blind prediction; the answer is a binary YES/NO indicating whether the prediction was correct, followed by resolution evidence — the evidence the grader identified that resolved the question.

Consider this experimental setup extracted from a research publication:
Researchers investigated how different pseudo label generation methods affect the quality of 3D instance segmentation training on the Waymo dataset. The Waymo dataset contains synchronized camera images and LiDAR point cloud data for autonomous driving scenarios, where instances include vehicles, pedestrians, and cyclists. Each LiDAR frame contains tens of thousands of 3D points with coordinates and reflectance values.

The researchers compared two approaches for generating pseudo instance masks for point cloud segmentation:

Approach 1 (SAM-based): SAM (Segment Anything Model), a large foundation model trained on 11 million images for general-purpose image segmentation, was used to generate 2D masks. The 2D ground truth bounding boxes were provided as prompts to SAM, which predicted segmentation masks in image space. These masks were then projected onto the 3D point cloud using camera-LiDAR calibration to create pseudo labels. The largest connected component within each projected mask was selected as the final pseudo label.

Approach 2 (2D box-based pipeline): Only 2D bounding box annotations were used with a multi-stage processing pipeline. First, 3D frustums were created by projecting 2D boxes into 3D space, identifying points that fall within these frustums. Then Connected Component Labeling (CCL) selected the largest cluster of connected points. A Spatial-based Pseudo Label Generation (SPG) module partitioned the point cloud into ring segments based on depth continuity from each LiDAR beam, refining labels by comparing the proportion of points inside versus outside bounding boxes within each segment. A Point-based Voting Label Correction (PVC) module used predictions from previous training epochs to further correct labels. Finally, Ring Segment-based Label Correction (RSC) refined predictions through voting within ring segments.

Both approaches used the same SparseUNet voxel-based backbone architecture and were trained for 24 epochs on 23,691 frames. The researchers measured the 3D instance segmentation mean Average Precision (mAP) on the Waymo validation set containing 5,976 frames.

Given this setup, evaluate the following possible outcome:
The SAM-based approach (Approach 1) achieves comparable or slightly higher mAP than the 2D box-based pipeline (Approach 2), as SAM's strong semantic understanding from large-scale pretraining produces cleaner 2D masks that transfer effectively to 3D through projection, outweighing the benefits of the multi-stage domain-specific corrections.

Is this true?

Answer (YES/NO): NO